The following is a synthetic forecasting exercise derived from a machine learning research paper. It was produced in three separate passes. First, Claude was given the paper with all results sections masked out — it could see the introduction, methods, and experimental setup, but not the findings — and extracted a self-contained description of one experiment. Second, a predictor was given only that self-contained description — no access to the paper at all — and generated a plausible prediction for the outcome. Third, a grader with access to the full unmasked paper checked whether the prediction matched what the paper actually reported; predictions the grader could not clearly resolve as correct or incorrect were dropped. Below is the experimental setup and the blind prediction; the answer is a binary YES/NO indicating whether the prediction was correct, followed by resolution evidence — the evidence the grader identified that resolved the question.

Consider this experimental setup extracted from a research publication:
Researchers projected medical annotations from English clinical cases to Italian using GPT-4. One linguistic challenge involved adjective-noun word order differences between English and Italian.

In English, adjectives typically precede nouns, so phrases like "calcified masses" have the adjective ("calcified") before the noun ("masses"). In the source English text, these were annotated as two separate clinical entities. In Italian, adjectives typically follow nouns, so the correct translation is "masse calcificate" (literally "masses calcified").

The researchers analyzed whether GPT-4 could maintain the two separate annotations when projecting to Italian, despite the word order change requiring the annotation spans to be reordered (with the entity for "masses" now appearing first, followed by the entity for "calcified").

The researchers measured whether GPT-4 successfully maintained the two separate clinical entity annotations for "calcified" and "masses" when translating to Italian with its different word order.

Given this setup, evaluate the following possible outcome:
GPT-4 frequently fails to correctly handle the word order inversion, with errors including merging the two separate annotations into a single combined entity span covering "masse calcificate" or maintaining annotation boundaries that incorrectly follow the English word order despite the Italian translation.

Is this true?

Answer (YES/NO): YES